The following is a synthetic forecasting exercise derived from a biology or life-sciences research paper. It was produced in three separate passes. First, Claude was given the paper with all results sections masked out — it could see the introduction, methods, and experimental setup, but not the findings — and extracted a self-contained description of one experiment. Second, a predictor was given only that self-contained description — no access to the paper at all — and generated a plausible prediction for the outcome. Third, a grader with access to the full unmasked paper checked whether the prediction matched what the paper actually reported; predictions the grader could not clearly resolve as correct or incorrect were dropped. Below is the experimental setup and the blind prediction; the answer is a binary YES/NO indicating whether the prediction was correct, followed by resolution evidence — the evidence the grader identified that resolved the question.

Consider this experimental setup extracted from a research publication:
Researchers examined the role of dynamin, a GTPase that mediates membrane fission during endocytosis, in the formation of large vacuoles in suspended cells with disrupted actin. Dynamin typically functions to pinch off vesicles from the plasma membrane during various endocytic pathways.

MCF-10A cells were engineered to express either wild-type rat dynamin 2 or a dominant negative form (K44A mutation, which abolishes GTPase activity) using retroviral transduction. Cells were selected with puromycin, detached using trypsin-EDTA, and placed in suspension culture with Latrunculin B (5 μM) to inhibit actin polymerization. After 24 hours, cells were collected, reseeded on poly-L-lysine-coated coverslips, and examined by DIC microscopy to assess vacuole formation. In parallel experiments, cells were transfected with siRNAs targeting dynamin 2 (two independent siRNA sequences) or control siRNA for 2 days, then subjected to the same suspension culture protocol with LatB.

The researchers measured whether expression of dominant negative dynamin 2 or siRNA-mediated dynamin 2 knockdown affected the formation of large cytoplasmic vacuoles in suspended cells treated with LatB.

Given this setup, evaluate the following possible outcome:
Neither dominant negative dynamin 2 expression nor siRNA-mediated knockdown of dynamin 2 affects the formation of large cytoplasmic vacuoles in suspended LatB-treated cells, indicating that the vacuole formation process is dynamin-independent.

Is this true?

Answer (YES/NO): NO